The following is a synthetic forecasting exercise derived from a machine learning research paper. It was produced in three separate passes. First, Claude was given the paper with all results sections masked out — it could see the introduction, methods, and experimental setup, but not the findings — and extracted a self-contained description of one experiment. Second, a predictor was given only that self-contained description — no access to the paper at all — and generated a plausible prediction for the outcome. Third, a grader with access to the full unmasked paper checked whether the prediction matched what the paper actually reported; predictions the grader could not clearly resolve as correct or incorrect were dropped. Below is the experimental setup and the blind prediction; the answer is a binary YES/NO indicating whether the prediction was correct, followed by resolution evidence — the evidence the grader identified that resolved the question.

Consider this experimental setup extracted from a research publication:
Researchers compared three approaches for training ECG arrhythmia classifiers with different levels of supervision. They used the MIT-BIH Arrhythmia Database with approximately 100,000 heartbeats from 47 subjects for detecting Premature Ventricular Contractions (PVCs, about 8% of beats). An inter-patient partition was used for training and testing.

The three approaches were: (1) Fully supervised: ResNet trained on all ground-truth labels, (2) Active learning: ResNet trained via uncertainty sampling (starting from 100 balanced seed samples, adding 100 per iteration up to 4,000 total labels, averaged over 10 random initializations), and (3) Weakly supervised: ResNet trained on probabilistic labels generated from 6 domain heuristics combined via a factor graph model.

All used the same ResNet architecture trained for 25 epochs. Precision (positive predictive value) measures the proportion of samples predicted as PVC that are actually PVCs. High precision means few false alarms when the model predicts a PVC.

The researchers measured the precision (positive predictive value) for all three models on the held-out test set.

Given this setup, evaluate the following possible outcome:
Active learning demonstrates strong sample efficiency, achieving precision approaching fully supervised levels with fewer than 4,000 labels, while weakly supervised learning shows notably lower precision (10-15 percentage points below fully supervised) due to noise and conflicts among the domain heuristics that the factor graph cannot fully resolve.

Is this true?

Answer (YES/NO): NO